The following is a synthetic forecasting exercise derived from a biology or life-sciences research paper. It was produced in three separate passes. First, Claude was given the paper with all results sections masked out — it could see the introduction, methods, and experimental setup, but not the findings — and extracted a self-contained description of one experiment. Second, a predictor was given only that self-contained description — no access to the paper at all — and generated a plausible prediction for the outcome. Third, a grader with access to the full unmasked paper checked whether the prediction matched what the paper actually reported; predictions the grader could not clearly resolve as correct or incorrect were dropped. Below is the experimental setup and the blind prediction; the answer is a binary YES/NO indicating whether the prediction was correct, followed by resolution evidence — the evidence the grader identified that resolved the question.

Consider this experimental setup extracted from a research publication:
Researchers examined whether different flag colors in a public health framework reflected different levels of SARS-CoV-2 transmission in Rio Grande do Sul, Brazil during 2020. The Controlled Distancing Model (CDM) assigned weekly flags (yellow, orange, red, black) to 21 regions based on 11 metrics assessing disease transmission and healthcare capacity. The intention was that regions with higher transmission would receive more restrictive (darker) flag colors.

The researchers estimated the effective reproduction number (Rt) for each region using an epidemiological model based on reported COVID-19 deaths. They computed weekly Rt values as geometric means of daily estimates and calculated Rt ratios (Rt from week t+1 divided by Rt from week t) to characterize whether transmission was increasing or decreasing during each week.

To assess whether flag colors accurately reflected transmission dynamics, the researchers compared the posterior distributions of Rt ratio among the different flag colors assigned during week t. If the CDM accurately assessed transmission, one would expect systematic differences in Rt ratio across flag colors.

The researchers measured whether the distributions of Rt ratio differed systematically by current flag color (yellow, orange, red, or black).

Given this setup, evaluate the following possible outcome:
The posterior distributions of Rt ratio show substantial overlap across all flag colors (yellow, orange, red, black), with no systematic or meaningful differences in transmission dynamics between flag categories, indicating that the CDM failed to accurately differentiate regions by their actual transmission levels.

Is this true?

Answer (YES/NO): YES